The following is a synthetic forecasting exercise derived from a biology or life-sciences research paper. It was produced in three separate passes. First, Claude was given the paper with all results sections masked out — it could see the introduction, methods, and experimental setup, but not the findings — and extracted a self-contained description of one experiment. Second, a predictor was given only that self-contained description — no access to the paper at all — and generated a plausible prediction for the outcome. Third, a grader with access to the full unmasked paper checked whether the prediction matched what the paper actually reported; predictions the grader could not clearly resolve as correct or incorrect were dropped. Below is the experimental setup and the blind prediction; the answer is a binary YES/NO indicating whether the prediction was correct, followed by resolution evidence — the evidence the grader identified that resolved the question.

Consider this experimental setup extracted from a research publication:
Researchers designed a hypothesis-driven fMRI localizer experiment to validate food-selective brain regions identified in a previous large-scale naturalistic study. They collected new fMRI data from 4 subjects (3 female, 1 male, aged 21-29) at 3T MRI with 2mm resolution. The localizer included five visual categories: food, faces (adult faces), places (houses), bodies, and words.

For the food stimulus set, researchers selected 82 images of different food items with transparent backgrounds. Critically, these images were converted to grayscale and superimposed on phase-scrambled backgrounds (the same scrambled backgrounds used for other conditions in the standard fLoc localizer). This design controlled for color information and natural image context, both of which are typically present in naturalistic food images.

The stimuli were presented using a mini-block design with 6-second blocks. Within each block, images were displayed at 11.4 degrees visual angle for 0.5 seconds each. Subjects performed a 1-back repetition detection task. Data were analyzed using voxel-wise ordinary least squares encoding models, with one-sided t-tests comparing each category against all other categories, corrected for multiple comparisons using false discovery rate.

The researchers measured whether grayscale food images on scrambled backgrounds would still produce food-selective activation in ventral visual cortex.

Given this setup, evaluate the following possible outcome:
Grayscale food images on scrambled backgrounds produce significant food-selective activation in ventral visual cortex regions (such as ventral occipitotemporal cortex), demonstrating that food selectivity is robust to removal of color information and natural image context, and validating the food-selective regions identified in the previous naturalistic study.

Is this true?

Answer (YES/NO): YES